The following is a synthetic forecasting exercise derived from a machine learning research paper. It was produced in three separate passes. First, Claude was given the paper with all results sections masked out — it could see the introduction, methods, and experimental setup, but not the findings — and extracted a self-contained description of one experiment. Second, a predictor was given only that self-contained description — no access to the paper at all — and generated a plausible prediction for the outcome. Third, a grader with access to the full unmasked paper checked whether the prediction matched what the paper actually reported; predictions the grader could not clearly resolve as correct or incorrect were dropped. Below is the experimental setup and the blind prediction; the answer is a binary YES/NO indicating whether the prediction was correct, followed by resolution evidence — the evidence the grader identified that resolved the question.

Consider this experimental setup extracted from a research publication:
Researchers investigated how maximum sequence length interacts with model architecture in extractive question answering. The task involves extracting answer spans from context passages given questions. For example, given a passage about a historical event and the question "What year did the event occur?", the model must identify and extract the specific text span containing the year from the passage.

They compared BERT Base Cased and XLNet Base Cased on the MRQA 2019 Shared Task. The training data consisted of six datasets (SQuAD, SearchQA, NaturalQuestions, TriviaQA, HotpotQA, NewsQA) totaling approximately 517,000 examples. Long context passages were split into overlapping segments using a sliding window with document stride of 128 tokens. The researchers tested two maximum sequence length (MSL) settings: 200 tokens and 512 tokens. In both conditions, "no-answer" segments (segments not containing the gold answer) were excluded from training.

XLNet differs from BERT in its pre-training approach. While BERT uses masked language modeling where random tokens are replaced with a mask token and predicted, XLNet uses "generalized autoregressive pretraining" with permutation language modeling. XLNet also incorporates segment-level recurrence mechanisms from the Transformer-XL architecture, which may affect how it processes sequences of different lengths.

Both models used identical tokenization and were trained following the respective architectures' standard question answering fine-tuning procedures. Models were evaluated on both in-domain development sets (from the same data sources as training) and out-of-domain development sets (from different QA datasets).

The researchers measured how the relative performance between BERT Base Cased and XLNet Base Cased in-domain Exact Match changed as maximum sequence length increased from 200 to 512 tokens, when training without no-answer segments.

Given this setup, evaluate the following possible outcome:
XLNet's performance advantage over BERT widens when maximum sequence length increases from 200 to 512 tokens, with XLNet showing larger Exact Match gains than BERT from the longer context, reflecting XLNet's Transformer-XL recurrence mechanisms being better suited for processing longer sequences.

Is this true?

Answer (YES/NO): NO